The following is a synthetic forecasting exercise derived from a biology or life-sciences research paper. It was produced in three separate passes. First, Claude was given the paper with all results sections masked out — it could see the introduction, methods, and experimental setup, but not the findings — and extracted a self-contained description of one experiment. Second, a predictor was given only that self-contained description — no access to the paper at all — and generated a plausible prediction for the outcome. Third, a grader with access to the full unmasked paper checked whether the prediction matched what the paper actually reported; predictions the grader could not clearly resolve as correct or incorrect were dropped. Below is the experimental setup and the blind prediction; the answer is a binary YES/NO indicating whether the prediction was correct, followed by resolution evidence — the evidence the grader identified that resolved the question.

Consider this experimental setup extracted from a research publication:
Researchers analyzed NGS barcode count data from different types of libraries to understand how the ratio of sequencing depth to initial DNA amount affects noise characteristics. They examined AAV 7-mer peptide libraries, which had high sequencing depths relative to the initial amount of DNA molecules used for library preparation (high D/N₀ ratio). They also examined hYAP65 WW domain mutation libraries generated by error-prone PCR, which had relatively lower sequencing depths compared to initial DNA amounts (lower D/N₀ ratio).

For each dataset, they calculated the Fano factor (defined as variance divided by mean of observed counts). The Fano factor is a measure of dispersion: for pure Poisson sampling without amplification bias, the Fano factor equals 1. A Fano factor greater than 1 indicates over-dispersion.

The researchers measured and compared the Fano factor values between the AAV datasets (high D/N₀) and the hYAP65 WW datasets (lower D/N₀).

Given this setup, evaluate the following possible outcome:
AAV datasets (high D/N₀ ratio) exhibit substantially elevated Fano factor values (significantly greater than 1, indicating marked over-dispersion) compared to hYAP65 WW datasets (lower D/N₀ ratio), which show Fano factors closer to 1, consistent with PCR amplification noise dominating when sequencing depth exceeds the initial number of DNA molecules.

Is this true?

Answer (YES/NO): YES